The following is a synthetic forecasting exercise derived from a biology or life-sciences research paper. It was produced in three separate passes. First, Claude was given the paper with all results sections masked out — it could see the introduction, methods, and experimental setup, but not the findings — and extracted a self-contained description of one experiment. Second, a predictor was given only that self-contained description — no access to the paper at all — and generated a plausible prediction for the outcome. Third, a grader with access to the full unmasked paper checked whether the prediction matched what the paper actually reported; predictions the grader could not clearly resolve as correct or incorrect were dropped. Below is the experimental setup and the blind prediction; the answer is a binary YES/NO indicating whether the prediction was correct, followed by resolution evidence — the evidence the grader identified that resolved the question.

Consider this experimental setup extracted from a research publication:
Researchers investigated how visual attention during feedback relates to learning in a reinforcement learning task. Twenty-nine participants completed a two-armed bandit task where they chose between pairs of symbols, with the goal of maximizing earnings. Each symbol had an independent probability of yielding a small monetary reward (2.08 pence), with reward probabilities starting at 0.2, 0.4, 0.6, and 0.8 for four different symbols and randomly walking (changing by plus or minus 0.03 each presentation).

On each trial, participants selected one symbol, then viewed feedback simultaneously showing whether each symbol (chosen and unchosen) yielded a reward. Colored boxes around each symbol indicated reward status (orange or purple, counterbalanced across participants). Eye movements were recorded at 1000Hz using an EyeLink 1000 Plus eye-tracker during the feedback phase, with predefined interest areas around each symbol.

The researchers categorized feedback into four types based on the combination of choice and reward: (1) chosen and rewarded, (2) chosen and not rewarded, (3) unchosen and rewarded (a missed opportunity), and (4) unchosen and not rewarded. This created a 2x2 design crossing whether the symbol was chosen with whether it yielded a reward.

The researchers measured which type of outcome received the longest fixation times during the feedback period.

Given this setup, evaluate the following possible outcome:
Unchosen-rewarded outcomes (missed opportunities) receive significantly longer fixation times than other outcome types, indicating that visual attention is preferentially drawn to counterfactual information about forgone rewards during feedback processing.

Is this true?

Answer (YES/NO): YES